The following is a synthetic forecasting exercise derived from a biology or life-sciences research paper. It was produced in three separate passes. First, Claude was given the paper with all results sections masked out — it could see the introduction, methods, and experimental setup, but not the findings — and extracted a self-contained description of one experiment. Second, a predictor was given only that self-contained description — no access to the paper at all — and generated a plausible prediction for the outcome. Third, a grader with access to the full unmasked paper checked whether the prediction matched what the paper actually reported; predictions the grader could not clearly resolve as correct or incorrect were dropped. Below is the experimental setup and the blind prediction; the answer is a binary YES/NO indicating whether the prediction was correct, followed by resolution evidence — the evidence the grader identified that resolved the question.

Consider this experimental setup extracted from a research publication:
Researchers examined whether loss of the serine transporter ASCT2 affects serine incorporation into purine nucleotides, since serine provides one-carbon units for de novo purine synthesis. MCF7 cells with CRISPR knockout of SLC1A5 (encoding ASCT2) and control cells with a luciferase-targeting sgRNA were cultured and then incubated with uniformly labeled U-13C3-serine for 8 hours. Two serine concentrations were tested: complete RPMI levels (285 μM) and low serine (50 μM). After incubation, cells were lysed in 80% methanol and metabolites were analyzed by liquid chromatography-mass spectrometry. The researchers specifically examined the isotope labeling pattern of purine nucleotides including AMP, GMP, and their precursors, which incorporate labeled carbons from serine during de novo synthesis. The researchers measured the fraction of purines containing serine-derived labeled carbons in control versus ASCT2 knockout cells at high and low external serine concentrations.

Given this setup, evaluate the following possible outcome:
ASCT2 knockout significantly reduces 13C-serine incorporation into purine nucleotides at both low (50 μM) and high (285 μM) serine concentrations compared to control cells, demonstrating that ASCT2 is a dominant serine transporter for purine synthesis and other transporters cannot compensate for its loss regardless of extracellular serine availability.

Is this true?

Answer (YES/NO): NO